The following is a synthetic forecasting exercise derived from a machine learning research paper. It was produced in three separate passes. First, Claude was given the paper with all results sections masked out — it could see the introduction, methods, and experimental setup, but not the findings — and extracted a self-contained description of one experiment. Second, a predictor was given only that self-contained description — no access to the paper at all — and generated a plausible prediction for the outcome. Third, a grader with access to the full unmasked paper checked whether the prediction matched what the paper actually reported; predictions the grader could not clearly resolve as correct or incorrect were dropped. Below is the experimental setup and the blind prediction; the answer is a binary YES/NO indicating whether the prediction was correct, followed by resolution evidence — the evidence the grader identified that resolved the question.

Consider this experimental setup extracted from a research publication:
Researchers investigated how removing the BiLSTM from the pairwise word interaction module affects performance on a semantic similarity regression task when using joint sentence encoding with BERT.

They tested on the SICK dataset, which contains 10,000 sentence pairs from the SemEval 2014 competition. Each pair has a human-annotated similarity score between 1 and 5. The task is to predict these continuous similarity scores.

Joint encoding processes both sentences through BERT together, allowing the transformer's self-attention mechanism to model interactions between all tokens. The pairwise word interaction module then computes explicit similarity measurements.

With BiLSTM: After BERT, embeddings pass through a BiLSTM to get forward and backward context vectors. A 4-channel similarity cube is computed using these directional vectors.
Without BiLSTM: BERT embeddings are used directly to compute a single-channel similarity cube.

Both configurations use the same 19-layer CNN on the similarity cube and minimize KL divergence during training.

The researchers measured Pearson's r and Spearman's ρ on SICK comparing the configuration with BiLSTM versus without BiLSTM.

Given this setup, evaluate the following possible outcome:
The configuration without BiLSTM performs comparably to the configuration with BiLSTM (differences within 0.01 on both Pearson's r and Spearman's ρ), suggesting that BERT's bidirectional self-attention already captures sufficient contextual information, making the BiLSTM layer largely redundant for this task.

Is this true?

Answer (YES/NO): YES